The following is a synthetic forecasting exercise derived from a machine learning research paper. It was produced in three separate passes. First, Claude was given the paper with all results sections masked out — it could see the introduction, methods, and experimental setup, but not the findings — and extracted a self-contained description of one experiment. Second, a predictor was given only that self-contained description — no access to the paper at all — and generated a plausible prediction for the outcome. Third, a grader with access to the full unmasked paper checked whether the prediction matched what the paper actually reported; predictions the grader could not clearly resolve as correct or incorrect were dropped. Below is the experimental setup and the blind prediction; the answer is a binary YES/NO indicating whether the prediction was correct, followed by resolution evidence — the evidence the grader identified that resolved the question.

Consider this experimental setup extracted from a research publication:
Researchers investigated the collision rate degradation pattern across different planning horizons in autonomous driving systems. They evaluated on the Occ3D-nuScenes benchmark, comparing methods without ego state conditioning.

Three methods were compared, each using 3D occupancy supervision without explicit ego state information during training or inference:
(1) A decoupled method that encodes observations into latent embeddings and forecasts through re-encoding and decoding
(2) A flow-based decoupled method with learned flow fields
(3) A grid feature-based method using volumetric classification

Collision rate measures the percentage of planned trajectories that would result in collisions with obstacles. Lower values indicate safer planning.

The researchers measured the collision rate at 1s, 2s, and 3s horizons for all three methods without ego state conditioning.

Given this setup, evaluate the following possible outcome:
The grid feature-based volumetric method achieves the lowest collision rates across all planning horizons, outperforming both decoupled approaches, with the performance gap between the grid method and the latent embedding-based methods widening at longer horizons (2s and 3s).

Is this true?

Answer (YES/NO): NO